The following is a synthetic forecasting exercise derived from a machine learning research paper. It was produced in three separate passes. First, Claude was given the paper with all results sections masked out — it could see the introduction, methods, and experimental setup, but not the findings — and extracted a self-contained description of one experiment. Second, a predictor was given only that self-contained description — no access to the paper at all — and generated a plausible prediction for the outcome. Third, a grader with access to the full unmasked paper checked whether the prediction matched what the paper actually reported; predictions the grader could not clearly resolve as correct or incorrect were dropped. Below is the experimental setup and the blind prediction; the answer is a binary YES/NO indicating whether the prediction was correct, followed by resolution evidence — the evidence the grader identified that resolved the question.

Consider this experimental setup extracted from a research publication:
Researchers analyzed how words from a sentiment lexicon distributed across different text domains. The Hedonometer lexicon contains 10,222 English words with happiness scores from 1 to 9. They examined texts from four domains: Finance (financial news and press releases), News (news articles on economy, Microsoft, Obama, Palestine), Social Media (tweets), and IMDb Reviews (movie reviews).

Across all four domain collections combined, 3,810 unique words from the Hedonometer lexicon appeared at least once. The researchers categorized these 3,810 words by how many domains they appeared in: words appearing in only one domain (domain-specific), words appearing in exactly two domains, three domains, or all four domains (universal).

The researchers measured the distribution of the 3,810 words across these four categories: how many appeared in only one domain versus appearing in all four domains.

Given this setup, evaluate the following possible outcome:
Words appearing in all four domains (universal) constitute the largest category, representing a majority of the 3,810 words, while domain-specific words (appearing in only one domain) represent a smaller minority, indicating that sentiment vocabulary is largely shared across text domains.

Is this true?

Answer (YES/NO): NO